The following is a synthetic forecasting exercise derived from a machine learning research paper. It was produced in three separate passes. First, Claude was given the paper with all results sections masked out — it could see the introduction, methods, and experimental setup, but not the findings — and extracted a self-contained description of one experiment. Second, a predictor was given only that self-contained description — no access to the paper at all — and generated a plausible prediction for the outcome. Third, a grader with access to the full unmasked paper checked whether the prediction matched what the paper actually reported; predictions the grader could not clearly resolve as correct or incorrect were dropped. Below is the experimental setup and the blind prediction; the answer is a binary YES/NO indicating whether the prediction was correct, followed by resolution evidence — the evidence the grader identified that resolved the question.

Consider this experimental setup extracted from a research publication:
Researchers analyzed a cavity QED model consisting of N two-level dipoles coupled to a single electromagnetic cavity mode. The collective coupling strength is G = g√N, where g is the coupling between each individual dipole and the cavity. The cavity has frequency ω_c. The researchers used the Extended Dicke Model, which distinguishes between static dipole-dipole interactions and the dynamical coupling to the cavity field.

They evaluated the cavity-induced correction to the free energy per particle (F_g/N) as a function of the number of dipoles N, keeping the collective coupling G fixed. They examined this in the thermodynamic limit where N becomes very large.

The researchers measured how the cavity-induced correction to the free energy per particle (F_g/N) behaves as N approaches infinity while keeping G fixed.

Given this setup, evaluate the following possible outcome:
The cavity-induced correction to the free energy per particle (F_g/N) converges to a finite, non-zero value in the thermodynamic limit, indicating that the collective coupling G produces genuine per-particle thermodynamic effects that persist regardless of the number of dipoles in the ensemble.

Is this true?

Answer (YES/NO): NO